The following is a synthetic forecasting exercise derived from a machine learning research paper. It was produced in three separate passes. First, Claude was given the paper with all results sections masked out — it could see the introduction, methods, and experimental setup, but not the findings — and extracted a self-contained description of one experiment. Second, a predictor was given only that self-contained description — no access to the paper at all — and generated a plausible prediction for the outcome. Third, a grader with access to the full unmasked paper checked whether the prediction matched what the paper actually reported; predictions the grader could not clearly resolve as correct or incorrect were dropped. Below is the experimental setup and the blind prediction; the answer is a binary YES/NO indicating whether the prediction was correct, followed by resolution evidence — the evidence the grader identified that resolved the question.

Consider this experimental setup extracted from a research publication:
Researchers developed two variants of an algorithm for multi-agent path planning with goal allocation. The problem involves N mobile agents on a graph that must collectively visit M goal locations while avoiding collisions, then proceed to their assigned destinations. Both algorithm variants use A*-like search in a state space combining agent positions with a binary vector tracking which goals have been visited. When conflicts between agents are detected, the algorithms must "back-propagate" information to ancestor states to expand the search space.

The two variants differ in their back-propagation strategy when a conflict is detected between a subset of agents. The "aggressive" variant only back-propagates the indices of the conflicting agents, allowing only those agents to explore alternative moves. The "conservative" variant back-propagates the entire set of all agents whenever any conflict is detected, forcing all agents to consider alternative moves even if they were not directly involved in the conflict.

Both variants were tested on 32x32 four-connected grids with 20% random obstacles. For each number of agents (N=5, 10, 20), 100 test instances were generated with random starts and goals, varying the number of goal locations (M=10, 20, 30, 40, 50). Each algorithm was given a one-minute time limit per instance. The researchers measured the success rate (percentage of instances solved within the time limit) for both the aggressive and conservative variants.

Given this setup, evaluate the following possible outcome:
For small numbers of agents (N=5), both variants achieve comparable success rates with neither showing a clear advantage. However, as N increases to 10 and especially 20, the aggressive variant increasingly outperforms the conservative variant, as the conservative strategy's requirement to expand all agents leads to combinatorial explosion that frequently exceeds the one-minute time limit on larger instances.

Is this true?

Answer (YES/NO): NO